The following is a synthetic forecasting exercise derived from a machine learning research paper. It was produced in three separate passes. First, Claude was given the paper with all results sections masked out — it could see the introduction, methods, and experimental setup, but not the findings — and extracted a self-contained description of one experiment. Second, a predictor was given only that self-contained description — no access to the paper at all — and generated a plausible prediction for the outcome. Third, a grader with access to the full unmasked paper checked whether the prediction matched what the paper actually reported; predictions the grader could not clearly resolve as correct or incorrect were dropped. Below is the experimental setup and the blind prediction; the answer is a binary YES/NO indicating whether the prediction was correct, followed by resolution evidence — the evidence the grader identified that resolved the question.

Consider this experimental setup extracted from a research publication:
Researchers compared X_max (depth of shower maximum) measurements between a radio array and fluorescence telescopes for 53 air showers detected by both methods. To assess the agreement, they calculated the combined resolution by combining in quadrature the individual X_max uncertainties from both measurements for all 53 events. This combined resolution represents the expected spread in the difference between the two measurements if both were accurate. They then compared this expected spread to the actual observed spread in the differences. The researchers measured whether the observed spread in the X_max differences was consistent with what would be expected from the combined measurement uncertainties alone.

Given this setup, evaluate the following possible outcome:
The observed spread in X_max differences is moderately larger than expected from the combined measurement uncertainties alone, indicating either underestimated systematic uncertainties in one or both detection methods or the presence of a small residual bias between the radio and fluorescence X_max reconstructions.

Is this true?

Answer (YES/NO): NO